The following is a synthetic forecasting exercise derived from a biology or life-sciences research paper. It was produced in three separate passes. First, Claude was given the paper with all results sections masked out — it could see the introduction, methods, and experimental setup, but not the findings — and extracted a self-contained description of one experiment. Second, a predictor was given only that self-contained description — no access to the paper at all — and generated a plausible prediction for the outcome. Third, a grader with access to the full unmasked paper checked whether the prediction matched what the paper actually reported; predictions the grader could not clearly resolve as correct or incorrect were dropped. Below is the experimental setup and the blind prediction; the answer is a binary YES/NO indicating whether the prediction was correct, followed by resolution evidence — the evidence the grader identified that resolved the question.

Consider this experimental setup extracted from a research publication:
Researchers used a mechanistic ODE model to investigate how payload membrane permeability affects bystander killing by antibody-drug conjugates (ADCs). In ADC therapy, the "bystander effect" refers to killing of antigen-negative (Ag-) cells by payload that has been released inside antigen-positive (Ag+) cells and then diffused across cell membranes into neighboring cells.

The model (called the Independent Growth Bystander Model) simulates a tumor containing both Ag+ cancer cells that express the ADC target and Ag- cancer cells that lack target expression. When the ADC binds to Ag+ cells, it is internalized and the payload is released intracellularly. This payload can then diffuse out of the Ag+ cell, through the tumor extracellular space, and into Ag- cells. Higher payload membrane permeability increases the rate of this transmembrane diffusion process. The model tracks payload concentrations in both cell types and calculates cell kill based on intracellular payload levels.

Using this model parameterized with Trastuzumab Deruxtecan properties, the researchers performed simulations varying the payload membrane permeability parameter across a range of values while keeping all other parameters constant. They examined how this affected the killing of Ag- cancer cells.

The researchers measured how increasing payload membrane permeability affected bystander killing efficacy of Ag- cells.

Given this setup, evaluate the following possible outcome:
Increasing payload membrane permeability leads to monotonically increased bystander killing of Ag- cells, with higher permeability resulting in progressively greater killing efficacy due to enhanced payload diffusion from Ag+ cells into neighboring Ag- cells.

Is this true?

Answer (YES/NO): YES